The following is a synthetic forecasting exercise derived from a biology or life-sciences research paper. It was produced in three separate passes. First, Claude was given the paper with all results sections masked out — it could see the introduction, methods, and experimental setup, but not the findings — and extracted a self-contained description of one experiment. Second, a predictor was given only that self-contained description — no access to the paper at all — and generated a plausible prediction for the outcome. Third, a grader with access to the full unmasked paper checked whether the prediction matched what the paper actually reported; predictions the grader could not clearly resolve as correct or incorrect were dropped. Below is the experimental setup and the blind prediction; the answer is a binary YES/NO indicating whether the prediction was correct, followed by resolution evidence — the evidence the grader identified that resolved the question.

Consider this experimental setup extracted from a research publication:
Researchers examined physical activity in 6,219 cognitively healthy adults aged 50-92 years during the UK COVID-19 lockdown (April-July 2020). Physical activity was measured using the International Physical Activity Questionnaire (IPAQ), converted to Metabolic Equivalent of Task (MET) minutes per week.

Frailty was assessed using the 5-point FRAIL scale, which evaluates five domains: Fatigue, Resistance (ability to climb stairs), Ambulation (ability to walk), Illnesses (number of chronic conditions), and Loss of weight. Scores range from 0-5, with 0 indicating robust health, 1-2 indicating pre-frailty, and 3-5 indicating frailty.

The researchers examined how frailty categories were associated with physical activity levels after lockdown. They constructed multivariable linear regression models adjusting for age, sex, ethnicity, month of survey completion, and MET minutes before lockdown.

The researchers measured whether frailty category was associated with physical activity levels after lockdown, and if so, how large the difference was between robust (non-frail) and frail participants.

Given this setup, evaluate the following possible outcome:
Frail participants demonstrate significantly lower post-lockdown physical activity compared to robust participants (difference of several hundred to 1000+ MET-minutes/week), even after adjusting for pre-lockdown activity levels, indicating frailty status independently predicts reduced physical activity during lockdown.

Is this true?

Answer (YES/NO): YES